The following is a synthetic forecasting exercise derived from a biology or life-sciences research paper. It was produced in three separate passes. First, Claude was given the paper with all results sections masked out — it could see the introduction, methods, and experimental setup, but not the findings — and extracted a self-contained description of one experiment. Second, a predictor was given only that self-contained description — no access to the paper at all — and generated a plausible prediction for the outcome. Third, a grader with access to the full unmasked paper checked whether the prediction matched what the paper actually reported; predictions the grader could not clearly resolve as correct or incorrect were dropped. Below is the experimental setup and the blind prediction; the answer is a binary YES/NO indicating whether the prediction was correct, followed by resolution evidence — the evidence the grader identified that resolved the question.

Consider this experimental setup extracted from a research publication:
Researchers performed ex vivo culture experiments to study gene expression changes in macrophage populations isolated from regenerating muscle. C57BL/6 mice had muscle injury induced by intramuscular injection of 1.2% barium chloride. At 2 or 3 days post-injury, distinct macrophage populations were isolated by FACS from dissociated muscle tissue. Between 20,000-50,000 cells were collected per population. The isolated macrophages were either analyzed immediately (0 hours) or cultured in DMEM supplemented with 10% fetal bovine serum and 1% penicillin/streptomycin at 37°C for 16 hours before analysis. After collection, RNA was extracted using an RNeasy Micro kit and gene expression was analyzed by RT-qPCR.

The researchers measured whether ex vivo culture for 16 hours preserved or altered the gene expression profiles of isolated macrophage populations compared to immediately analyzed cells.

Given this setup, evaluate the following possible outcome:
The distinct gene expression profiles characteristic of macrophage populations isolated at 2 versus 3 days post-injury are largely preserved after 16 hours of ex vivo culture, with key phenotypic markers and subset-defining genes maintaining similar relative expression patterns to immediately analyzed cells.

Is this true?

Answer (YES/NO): NO